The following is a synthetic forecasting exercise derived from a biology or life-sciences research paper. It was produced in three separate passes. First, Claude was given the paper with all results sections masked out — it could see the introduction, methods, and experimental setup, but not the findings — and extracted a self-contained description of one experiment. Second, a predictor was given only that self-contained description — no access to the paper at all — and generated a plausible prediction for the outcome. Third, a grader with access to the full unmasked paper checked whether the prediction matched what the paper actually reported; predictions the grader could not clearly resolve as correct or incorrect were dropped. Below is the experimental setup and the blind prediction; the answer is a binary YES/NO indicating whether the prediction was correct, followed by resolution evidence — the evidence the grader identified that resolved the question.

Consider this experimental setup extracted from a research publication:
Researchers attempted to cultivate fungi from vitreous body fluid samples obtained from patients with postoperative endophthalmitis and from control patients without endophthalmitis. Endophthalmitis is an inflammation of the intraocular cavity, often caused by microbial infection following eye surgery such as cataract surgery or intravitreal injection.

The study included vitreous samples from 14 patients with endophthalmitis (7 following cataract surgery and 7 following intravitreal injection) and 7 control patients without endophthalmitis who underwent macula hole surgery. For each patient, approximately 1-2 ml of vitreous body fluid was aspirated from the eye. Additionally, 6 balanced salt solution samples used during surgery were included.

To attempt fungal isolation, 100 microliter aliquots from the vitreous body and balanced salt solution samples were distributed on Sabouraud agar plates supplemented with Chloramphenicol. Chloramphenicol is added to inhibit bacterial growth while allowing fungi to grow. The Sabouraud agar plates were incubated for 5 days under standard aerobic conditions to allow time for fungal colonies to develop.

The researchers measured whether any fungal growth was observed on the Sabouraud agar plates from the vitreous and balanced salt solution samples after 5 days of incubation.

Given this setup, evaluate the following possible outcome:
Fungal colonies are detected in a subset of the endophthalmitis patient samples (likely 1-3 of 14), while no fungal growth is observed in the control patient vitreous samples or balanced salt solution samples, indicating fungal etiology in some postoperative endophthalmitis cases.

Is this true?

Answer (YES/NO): NO